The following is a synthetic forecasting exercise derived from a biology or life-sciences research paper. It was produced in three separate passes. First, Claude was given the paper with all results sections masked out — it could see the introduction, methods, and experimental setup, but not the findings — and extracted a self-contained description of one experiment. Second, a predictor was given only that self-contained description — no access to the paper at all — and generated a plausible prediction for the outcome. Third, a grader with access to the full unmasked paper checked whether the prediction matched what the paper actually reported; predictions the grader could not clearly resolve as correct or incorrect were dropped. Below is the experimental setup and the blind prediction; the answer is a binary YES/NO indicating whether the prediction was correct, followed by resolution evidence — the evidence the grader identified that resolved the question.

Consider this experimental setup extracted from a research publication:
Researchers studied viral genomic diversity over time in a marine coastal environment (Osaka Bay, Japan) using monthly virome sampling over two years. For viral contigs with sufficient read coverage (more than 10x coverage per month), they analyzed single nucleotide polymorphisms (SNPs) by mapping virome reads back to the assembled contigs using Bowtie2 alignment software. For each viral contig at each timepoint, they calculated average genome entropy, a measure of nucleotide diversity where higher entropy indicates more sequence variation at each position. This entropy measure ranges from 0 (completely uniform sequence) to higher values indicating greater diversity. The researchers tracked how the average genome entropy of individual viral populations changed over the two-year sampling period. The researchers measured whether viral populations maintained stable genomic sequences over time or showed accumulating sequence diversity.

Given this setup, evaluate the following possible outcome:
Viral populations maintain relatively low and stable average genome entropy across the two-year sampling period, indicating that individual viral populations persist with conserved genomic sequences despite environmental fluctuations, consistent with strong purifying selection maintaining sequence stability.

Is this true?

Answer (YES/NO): NO